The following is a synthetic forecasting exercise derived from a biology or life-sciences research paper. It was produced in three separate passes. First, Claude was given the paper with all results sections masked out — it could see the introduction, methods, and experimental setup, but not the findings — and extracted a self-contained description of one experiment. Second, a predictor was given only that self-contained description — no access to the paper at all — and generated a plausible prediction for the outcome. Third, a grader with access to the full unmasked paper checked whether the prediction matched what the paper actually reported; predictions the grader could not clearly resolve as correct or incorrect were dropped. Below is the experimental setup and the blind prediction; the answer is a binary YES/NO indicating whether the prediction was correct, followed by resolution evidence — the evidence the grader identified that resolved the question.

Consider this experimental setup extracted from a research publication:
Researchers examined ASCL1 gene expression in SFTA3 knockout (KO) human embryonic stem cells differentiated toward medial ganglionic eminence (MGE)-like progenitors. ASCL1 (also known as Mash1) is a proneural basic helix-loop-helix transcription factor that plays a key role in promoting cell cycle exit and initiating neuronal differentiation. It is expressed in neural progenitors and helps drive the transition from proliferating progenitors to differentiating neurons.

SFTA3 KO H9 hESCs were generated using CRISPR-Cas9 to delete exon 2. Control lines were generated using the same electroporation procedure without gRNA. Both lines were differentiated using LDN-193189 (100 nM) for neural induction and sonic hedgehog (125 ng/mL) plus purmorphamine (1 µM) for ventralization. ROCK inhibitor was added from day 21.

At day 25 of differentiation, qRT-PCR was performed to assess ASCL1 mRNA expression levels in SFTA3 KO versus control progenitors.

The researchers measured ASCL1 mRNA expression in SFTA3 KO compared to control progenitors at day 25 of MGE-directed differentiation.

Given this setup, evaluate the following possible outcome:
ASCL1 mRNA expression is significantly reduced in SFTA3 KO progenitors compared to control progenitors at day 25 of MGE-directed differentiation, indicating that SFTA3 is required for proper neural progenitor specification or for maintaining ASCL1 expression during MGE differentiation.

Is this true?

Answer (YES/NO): NO